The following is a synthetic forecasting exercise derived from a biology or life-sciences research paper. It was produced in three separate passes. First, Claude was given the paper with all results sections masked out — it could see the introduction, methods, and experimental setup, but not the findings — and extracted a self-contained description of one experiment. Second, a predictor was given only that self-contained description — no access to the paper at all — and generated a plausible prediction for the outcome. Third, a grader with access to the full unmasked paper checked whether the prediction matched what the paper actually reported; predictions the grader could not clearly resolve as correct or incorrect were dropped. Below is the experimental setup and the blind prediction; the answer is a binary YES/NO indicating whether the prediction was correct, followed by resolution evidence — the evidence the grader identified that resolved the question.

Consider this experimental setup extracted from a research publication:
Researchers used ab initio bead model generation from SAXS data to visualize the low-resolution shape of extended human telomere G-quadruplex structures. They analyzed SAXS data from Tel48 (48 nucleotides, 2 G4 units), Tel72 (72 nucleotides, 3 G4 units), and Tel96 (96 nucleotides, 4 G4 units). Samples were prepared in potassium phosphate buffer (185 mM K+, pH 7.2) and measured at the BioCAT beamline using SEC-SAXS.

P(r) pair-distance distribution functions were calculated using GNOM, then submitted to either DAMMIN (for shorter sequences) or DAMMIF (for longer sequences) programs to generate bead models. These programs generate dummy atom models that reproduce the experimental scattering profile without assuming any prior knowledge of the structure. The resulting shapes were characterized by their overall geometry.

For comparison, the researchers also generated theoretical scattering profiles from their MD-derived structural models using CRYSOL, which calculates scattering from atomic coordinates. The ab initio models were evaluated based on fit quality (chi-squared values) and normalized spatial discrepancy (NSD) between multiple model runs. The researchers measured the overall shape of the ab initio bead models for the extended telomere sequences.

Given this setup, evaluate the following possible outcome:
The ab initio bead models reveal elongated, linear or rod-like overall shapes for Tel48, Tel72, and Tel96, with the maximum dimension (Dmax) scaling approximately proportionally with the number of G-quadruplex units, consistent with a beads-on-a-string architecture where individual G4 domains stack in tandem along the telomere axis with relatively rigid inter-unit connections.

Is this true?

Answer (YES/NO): NO